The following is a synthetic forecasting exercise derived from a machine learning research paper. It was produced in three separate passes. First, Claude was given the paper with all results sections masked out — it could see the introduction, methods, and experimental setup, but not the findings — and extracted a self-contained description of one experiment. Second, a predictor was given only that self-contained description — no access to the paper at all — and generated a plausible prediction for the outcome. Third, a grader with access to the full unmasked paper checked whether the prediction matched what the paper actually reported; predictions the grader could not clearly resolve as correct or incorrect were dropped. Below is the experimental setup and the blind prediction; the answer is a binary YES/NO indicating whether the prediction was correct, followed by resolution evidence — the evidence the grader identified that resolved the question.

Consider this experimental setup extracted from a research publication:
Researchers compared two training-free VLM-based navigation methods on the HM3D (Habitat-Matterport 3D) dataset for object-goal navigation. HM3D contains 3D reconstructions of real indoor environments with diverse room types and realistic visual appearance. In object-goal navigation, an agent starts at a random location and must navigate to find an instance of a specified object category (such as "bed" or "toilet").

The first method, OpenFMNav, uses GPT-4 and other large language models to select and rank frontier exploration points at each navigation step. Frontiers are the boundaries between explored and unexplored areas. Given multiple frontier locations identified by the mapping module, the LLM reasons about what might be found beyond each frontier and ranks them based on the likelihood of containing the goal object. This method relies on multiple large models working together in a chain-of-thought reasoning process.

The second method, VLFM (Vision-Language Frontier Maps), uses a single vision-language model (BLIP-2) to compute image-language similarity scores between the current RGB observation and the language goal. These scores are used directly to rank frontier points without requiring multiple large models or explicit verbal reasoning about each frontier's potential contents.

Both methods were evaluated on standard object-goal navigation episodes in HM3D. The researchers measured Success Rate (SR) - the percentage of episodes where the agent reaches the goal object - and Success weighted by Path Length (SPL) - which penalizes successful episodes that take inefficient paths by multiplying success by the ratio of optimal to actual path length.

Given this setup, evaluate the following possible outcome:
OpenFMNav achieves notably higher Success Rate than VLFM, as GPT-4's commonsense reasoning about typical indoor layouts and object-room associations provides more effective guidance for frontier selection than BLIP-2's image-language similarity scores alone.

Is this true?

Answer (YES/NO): NO